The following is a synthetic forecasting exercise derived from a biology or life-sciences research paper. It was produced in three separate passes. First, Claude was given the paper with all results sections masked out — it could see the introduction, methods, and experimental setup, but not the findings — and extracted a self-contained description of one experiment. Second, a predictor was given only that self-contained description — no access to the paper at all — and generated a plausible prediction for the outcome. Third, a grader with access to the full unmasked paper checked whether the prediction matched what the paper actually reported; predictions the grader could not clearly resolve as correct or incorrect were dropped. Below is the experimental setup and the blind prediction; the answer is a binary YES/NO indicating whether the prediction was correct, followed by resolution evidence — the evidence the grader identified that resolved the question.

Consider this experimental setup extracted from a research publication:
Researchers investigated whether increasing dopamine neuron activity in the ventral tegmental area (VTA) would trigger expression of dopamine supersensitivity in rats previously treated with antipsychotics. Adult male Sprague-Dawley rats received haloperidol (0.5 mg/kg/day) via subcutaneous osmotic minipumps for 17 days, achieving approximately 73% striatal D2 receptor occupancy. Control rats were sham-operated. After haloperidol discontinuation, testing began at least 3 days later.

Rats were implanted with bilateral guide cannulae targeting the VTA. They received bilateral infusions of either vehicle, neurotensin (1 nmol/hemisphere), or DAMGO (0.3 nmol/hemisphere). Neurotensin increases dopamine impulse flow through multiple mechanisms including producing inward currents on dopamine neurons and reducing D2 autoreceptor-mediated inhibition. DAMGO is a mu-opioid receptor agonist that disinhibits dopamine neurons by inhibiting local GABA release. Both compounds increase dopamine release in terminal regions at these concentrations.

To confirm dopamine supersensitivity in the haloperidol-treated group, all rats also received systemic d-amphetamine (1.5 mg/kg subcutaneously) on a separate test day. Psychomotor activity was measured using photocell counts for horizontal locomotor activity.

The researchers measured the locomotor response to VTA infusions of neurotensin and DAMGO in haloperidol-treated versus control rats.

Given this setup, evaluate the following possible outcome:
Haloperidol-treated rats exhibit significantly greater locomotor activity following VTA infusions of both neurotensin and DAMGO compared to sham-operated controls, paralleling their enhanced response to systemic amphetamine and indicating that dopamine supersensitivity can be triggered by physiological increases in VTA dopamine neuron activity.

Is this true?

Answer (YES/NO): NO